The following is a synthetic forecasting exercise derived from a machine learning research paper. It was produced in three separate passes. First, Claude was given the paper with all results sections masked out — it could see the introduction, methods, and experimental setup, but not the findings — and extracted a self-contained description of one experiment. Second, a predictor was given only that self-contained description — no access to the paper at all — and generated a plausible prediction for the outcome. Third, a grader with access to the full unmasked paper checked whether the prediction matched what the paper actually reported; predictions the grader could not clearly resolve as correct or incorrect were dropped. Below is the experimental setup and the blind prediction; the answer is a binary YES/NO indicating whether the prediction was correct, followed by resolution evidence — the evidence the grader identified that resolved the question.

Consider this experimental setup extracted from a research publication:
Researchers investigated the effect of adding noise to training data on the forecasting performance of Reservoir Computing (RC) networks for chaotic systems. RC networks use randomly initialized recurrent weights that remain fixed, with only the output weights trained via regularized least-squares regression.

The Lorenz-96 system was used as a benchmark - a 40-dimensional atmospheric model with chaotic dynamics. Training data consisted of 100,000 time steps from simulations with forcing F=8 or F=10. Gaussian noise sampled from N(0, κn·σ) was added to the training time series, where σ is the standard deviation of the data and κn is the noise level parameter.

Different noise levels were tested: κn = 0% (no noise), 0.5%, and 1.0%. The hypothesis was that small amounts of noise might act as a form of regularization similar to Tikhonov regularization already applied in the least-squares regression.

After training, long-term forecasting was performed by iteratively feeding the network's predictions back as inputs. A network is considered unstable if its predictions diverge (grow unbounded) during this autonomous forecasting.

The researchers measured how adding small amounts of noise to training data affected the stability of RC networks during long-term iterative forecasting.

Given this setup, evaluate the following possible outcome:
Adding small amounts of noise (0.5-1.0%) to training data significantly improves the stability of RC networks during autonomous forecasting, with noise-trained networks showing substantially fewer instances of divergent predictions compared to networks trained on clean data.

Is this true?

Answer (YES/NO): YES